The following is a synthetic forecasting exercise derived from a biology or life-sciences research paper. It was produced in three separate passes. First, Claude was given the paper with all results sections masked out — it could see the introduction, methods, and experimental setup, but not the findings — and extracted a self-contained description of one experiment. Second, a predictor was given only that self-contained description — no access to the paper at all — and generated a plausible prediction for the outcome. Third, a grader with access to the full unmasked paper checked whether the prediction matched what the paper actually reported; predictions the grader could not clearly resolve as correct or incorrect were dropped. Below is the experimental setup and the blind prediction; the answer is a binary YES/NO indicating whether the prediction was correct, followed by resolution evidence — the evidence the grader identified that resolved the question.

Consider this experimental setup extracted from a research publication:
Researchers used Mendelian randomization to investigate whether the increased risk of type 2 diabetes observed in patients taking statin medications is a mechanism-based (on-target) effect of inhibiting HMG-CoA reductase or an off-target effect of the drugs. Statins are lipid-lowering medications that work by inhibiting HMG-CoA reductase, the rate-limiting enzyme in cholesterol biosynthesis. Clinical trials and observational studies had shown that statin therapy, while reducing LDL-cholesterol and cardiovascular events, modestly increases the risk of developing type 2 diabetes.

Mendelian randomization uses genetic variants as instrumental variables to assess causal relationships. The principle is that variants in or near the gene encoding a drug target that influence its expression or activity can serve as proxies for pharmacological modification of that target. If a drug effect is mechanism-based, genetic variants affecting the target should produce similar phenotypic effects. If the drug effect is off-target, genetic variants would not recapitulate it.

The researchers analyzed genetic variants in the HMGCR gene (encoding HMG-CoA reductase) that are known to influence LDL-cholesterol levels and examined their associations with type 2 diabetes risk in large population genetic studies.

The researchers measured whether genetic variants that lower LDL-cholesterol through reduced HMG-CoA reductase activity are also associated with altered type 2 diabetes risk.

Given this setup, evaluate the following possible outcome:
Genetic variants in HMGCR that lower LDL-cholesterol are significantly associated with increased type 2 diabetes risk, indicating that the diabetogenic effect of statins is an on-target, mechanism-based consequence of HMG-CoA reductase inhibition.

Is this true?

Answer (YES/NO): YES